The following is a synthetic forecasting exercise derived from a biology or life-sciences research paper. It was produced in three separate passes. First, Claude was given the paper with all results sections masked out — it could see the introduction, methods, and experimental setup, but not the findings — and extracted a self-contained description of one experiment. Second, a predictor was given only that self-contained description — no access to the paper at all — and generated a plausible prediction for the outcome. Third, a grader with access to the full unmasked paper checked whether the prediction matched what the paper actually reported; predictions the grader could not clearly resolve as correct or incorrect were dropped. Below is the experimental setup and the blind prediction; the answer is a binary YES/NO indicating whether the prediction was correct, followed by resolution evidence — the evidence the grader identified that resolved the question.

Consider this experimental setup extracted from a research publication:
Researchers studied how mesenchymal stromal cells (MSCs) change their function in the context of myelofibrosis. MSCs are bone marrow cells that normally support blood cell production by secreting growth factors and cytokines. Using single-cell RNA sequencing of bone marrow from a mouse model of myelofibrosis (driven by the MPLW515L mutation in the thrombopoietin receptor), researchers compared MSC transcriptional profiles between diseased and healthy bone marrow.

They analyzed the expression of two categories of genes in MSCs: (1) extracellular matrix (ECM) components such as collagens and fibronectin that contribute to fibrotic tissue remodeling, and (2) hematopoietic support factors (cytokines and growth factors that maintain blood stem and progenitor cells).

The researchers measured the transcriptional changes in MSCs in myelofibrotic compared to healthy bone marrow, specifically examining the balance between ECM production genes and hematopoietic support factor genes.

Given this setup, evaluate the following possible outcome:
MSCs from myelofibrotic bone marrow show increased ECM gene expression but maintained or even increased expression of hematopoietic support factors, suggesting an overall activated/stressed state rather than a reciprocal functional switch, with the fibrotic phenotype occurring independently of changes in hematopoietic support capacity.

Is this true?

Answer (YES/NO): NO